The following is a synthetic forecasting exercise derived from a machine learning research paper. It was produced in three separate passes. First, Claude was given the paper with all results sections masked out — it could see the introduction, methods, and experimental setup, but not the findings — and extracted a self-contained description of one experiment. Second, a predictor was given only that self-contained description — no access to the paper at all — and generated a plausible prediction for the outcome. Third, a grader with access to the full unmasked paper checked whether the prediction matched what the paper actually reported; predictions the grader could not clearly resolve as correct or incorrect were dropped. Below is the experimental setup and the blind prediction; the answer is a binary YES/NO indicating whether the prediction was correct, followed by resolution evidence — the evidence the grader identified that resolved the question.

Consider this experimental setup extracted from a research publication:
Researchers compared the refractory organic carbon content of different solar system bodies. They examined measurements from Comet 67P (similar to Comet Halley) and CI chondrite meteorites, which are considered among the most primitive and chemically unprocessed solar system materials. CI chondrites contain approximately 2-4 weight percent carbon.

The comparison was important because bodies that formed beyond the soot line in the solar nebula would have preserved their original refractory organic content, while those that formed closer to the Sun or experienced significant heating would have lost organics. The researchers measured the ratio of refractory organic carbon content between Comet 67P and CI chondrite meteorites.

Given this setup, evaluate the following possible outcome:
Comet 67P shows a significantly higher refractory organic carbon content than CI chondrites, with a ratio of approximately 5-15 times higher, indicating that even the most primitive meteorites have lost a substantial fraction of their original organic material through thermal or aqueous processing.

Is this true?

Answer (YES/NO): YES